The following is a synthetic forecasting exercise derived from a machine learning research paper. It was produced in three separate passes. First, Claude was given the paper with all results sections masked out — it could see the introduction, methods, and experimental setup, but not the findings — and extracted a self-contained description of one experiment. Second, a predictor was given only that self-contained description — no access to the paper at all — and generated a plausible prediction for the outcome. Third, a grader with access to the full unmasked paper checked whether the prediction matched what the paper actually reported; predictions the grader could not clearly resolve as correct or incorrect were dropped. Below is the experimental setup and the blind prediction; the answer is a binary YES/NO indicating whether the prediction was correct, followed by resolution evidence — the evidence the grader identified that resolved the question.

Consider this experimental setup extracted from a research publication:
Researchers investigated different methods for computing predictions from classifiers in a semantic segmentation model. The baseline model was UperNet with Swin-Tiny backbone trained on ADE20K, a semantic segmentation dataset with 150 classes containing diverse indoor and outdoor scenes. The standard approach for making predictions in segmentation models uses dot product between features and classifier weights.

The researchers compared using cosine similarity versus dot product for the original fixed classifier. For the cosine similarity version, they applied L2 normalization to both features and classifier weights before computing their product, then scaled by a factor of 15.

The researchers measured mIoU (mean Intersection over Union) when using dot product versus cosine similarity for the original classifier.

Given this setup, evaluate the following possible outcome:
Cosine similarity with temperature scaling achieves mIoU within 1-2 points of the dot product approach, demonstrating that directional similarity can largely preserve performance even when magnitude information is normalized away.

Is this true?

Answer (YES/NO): YES